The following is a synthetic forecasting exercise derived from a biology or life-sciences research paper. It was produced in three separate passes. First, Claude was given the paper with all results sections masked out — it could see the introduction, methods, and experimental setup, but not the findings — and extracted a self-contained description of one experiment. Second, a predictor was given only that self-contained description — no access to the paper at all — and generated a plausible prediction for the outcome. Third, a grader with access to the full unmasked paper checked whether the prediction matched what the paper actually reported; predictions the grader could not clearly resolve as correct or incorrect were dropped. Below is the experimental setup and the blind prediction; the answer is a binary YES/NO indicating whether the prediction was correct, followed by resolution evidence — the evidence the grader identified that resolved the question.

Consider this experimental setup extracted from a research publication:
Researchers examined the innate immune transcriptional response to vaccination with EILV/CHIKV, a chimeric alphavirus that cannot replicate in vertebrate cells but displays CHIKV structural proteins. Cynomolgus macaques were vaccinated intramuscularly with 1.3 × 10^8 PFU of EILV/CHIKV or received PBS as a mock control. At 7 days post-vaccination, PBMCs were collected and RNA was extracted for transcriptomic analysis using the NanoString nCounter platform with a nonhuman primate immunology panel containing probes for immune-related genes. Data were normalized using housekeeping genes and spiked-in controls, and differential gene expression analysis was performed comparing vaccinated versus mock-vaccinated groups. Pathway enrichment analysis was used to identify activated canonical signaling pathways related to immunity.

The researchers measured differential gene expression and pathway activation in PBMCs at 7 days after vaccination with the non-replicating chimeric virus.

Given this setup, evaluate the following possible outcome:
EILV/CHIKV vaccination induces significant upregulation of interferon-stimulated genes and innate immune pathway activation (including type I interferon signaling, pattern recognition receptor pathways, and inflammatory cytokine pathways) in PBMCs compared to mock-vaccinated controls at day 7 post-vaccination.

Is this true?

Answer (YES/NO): NO